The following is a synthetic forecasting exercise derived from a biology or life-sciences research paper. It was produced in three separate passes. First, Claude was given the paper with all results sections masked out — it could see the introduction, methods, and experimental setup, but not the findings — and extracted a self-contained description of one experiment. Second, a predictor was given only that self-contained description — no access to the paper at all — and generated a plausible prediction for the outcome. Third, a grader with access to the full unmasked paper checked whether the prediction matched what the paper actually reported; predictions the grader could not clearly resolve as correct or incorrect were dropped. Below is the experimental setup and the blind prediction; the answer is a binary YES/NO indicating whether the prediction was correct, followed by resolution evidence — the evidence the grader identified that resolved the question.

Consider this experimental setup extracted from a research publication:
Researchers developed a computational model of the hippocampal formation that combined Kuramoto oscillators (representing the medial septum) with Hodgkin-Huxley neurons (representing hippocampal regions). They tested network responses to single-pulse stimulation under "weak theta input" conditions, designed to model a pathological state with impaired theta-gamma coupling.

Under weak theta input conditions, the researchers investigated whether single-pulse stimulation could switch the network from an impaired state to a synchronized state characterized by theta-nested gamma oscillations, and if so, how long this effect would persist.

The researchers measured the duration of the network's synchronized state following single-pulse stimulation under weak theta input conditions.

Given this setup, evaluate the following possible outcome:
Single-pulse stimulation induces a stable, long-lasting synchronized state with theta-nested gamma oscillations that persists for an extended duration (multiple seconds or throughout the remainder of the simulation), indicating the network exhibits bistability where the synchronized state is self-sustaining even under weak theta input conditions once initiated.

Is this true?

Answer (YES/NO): NO